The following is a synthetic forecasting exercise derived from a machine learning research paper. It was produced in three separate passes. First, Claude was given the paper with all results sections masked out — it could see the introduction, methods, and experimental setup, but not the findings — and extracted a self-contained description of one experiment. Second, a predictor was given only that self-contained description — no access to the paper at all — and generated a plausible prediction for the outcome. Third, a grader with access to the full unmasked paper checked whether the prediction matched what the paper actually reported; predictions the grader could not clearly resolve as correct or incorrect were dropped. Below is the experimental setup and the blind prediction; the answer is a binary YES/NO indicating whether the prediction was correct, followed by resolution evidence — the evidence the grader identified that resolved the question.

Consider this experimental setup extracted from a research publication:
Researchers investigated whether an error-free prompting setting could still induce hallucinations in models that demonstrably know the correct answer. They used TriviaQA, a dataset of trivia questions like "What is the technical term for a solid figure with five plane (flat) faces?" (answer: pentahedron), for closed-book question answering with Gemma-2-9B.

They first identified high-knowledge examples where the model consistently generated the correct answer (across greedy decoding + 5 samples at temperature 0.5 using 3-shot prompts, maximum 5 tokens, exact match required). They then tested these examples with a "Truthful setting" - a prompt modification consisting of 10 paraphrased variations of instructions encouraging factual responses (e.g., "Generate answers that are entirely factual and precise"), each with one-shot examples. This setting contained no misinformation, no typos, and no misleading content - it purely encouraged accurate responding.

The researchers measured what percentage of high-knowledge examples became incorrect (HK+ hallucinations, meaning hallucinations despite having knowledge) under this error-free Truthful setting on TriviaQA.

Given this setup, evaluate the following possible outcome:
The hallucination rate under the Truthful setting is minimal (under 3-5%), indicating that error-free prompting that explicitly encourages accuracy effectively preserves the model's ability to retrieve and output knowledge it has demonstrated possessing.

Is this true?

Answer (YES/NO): NO